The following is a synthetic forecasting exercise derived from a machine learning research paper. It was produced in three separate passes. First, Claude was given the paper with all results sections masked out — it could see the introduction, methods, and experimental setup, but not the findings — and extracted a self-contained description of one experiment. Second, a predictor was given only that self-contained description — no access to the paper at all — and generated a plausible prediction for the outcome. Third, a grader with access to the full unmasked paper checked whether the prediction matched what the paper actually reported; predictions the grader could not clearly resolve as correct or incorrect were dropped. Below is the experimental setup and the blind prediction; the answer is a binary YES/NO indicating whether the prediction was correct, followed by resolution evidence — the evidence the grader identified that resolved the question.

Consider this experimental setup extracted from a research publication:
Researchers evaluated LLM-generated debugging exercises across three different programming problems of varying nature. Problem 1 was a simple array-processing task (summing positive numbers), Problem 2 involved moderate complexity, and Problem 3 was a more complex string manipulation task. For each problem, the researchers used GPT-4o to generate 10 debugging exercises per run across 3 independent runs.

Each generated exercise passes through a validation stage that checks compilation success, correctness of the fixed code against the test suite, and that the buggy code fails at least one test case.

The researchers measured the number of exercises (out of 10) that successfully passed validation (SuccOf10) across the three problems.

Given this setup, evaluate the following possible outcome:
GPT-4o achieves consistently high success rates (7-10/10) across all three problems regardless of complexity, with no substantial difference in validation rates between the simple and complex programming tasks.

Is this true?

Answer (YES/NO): NO